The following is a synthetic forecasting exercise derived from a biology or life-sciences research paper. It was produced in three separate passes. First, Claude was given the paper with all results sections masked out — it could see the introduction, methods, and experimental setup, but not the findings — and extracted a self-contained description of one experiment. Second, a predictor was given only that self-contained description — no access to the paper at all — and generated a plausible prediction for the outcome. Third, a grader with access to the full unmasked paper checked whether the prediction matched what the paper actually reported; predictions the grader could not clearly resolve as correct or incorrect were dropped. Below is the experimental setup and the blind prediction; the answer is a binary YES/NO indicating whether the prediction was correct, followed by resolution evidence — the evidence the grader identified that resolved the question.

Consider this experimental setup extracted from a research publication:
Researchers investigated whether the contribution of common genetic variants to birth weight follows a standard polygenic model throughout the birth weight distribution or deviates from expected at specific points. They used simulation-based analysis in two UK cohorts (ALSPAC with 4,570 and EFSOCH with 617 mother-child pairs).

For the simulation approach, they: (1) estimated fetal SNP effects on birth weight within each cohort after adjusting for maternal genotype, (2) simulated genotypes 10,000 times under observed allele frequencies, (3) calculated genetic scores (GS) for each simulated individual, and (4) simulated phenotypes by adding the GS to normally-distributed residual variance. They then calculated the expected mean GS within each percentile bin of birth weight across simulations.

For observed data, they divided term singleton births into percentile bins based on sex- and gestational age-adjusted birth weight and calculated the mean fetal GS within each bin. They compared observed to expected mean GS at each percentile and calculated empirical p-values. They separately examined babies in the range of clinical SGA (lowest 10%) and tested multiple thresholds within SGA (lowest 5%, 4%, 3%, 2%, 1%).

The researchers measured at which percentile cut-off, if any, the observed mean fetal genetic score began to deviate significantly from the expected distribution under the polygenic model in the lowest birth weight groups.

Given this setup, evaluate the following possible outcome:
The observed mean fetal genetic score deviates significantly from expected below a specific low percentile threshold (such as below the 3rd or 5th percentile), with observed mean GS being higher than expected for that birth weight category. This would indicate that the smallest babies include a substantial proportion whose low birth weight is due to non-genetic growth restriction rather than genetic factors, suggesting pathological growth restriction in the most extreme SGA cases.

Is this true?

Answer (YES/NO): YES